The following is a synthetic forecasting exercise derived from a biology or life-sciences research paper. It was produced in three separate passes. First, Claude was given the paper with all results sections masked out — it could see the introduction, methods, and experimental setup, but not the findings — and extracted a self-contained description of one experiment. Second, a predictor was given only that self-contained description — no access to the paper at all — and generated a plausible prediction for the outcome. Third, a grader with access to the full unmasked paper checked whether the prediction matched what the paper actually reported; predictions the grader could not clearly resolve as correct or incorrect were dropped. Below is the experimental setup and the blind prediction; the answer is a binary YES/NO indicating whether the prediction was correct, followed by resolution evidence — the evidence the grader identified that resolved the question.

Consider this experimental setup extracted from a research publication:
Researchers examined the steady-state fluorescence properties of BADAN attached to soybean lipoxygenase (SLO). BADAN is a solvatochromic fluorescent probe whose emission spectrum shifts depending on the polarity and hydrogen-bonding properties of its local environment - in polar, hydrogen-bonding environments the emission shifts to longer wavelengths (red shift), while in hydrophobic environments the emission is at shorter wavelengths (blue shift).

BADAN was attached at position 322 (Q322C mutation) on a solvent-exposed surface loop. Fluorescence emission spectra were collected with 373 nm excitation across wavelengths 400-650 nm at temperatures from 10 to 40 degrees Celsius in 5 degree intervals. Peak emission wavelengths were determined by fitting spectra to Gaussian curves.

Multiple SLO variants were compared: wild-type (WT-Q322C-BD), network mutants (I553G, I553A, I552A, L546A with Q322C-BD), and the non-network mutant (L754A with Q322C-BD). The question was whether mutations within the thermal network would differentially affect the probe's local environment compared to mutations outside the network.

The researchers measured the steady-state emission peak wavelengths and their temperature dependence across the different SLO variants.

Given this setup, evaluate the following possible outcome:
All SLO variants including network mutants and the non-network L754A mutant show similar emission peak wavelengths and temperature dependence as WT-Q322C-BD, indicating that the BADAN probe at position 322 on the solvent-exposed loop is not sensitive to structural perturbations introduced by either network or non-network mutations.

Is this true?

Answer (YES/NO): NO